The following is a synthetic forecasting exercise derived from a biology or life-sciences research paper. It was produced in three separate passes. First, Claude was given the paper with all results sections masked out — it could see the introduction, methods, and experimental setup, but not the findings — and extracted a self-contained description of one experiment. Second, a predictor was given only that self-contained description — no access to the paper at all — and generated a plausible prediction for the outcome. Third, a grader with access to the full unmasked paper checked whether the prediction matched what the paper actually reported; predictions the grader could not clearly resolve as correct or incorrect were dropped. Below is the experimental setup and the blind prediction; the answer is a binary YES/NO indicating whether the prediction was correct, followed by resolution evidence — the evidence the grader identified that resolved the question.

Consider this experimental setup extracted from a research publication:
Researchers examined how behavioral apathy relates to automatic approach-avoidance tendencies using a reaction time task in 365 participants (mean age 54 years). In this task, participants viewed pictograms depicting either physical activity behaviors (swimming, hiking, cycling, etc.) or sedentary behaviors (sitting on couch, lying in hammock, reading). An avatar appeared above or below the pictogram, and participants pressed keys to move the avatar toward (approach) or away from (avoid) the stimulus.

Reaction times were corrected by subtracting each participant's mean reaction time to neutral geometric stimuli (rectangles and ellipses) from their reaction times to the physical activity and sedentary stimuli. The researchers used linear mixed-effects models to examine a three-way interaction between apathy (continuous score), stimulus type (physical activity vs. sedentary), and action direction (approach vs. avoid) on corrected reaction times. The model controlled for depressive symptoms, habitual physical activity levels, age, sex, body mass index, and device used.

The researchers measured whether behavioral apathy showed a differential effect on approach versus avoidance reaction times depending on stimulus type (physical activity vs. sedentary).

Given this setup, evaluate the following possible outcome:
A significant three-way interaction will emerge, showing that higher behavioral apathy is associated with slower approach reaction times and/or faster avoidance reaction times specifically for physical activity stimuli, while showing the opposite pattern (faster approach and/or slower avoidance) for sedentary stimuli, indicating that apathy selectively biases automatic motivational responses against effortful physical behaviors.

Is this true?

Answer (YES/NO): YES